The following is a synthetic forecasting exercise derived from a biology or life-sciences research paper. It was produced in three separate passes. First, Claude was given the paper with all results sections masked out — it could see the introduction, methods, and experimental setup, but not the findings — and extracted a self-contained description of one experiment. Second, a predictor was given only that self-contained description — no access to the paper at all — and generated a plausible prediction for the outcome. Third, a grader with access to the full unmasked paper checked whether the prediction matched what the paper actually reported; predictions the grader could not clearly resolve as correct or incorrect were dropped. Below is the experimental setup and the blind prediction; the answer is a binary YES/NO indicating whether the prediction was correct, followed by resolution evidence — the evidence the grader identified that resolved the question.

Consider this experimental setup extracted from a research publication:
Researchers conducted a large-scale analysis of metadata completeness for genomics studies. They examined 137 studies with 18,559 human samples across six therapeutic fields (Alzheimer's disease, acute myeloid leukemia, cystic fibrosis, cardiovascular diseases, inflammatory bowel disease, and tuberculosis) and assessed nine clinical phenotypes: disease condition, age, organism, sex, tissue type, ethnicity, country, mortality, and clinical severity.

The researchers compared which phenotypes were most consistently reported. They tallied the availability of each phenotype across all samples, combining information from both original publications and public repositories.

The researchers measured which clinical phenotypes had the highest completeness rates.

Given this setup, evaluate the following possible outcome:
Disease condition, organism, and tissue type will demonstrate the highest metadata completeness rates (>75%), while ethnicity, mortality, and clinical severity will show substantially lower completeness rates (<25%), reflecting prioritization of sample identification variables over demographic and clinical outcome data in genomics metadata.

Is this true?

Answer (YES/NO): NO